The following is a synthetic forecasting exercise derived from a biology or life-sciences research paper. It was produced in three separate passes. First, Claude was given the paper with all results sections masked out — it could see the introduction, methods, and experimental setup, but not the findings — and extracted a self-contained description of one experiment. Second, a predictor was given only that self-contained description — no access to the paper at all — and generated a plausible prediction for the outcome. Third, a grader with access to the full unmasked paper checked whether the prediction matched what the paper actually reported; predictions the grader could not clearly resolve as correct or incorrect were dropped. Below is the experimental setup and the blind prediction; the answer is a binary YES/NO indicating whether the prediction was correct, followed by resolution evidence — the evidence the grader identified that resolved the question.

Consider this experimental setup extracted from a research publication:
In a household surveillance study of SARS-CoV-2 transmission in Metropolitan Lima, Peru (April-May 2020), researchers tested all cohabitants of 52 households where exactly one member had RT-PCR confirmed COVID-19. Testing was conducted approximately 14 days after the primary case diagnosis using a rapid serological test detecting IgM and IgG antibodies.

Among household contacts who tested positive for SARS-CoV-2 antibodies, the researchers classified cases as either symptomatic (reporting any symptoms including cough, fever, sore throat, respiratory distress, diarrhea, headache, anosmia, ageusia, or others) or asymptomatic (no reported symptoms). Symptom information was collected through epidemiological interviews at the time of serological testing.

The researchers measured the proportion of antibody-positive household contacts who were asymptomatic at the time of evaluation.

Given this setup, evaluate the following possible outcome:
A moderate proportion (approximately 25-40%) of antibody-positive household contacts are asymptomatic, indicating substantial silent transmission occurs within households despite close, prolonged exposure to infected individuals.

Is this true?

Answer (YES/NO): NO